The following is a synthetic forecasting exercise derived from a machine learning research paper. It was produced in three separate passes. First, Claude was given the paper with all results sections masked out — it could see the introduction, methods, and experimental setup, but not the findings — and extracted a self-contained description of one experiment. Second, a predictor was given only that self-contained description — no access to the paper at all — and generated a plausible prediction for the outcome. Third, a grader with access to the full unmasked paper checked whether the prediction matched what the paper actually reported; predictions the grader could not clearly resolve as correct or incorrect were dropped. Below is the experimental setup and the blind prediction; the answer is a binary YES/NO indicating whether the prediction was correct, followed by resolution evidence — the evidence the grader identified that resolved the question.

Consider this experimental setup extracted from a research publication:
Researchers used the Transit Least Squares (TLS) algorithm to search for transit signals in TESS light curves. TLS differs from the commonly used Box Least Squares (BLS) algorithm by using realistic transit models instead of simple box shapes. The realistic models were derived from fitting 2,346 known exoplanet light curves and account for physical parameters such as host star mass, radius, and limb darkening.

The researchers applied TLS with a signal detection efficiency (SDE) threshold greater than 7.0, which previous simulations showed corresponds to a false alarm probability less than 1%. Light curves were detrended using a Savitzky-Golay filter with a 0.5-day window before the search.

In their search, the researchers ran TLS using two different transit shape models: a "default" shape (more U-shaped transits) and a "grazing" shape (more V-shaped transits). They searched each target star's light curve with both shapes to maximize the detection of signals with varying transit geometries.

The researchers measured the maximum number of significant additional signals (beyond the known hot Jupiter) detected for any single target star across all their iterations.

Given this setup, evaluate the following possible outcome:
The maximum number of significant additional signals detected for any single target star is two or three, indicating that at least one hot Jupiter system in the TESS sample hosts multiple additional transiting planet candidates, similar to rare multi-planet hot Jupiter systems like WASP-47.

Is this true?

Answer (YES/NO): NO